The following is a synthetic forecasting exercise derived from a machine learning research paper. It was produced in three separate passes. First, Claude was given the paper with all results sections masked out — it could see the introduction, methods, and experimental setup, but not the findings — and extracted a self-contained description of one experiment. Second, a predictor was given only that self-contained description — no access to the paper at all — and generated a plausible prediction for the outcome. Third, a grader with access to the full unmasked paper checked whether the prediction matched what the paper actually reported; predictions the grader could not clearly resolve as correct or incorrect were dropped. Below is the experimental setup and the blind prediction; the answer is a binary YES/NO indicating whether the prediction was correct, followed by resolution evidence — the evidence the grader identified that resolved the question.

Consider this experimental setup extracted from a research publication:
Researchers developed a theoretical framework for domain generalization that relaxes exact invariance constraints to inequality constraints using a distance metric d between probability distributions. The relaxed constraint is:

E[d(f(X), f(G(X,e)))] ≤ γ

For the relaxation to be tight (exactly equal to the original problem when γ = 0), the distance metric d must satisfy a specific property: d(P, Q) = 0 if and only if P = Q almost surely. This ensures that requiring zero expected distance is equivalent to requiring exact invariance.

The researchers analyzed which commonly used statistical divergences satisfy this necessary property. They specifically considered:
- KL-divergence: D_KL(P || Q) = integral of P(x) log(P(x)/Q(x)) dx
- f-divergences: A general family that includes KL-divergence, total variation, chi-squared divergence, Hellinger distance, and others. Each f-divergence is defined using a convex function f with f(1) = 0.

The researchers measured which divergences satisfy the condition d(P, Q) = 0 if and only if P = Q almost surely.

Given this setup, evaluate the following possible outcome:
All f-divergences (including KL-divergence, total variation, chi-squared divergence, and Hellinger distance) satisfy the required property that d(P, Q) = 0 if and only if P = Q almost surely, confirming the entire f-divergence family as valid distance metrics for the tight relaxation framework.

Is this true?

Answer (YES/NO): YES